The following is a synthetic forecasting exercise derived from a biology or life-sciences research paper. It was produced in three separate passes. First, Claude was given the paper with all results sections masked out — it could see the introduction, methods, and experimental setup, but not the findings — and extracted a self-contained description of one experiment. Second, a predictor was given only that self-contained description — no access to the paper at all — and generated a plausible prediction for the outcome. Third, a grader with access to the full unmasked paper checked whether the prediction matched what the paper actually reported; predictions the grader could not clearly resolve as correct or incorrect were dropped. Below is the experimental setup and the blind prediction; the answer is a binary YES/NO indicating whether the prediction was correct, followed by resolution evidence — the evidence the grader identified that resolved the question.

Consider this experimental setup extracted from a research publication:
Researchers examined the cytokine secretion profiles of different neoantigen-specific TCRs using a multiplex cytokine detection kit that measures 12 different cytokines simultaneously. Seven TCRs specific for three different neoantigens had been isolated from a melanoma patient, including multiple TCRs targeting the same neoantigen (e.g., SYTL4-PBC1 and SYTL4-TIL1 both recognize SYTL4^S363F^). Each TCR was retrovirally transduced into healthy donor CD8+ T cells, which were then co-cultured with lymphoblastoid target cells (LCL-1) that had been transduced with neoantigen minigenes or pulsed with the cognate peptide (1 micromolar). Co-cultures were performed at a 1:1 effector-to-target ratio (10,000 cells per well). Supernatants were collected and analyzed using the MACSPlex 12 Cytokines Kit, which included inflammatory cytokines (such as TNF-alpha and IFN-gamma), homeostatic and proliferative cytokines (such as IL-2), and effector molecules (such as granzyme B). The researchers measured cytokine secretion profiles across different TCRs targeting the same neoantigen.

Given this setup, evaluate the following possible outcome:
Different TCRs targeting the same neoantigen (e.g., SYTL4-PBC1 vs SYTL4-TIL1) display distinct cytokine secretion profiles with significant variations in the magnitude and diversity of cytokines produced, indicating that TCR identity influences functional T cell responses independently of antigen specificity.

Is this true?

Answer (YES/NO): NO